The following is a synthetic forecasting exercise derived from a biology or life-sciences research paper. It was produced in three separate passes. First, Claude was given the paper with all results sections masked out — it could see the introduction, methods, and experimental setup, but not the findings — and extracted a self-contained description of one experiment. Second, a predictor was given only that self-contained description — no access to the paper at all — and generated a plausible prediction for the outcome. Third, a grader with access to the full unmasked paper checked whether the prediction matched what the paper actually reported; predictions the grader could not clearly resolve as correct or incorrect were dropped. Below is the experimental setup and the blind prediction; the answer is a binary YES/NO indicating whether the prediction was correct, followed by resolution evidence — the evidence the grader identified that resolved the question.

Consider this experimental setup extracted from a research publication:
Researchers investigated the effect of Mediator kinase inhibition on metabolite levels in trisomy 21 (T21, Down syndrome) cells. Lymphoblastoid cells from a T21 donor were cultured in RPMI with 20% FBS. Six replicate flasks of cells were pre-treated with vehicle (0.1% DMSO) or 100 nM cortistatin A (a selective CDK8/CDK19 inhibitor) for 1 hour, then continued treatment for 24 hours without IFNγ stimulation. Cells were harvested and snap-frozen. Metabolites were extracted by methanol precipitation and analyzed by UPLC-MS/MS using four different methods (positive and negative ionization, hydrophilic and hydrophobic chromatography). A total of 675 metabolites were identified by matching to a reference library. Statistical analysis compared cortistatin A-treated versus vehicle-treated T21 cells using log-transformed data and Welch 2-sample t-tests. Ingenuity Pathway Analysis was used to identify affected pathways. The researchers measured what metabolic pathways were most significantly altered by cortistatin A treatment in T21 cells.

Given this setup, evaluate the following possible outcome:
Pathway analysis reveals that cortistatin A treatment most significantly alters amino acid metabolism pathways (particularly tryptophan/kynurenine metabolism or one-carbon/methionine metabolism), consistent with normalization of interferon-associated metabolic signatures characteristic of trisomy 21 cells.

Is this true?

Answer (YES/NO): NO